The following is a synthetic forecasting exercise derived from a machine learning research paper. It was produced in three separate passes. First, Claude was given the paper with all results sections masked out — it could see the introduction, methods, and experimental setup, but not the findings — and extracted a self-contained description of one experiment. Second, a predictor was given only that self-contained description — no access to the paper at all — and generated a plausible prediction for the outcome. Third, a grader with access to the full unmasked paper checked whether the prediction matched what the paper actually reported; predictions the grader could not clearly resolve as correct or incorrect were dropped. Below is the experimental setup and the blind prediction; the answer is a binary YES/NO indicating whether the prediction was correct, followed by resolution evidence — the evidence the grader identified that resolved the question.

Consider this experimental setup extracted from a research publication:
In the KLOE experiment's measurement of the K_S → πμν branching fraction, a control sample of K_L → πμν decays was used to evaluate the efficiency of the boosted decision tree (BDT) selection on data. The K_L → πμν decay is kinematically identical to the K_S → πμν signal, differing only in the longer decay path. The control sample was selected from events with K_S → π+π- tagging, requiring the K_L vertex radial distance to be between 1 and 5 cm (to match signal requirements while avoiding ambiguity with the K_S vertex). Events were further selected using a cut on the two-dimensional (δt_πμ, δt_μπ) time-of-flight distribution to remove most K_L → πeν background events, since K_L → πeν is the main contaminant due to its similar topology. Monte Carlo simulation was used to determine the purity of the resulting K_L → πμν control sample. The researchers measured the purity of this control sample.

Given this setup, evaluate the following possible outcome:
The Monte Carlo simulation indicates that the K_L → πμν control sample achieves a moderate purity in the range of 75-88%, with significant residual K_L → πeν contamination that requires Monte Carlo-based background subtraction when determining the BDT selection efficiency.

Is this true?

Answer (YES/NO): YES